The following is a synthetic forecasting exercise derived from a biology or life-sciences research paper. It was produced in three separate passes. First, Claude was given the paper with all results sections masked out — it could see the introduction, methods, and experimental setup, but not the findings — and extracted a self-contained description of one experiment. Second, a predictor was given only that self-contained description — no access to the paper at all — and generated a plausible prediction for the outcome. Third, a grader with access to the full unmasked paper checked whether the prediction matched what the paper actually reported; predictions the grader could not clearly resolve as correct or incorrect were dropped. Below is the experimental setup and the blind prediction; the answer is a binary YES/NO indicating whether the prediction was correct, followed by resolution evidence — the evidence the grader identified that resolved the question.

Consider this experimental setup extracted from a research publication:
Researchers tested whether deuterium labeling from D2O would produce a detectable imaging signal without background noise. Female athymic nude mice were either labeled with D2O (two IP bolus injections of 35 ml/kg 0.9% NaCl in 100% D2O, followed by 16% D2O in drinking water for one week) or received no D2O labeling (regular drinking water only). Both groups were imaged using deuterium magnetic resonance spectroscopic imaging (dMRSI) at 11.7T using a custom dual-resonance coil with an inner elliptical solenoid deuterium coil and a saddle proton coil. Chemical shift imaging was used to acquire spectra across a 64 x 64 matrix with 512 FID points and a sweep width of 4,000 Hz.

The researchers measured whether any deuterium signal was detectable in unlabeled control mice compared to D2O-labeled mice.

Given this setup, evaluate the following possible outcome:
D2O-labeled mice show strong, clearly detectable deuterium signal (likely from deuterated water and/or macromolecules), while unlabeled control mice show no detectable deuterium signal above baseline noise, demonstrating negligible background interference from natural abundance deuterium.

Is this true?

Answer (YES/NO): YES